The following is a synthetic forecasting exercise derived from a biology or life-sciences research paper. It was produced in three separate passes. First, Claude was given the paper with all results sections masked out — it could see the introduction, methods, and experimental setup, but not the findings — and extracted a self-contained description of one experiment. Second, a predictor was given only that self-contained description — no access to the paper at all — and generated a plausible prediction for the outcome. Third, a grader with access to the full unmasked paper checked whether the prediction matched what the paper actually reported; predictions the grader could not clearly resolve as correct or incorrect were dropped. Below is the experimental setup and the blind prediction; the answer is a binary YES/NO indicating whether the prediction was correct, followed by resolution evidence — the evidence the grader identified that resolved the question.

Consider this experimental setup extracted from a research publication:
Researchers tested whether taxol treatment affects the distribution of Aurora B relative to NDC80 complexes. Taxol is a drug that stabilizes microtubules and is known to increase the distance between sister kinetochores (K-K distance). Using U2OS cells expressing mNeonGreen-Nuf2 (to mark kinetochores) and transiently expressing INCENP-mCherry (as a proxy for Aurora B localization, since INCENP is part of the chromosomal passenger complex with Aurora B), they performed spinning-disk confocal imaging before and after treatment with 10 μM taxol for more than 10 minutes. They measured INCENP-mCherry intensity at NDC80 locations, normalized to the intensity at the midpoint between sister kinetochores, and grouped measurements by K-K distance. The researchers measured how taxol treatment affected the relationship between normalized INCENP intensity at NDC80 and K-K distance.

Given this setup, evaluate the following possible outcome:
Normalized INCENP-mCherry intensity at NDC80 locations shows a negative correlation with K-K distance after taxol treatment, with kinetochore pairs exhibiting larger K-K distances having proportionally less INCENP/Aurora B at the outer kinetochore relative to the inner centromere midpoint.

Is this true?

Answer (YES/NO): YES